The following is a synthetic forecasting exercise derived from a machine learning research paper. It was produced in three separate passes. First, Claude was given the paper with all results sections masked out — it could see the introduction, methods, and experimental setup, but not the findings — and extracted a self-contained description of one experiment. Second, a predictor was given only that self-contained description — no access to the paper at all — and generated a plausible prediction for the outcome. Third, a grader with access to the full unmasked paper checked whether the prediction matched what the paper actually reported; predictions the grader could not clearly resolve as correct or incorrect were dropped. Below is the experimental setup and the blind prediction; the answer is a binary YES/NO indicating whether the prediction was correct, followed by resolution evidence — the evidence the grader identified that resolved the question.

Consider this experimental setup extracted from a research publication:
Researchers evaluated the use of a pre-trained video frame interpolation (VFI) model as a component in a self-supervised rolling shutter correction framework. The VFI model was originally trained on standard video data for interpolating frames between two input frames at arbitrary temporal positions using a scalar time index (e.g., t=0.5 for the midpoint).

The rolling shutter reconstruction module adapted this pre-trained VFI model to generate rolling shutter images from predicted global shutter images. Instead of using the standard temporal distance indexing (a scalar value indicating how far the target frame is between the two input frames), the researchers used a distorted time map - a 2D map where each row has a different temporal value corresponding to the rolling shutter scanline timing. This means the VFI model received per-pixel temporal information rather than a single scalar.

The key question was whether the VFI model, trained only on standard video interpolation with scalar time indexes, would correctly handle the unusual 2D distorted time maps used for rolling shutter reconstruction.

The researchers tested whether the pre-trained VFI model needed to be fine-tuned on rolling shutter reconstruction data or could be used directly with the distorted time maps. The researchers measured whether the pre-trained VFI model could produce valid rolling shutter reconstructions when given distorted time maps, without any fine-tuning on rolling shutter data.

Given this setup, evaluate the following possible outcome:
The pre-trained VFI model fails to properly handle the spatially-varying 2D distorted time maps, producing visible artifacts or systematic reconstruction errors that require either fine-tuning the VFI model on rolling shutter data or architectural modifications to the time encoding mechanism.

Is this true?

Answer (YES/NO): NO